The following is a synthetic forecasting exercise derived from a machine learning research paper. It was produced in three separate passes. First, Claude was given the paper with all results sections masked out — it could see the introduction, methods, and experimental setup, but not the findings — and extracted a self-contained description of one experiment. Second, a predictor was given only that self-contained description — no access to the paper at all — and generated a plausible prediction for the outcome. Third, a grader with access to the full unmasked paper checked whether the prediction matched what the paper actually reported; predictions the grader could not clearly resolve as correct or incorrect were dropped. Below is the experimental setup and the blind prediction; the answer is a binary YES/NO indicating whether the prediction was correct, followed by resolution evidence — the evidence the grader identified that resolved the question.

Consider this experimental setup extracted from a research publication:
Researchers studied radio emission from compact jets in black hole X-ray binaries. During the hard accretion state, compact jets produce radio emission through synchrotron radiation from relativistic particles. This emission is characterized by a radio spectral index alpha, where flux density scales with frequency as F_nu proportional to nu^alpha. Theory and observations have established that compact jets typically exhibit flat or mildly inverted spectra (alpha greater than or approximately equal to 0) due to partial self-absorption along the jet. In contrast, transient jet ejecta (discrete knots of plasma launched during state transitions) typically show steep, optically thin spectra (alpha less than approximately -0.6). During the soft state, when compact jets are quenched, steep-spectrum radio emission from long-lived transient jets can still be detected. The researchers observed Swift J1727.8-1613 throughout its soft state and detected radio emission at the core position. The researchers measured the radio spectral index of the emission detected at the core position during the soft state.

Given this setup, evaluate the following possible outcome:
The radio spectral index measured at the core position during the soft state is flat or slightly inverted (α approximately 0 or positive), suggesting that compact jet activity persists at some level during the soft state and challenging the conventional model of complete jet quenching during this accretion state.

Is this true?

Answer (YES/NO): NO